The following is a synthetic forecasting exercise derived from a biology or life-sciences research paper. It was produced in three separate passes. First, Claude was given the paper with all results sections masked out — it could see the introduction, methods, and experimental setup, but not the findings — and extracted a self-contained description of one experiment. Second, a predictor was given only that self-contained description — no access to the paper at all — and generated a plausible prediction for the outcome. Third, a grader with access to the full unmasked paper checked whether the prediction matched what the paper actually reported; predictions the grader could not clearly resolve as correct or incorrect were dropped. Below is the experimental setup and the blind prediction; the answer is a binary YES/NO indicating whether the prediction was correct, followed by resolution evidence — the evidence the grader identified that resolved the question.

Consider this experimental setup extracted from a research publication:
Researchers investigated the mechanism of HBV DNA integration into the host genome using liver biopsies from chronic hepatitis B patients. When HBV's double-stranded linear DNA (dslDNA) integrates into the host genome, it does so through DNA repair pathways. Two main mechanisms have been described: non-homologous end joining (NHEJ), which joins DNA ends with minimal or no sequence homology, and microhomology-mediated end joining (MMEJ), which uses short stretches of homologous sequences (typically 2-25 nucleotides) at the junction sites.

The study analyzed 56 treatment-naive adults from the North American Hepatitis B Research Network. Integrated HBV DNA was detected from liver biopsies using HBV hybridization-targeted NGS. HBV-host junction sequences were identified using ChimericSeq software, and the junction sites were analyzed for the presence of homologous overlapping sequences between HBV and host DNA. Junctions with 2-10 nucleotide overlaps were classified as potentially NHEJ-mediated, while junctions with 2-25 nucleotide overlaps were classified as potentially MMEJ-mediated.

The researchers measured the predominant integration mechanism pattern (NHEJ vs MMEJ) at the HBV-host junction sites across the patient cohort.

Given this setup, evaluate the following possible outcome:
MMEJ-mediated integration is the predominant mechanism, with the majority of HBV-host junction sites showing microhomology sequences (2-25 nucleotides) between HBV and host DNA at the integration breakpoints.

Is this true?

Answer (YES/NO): NO